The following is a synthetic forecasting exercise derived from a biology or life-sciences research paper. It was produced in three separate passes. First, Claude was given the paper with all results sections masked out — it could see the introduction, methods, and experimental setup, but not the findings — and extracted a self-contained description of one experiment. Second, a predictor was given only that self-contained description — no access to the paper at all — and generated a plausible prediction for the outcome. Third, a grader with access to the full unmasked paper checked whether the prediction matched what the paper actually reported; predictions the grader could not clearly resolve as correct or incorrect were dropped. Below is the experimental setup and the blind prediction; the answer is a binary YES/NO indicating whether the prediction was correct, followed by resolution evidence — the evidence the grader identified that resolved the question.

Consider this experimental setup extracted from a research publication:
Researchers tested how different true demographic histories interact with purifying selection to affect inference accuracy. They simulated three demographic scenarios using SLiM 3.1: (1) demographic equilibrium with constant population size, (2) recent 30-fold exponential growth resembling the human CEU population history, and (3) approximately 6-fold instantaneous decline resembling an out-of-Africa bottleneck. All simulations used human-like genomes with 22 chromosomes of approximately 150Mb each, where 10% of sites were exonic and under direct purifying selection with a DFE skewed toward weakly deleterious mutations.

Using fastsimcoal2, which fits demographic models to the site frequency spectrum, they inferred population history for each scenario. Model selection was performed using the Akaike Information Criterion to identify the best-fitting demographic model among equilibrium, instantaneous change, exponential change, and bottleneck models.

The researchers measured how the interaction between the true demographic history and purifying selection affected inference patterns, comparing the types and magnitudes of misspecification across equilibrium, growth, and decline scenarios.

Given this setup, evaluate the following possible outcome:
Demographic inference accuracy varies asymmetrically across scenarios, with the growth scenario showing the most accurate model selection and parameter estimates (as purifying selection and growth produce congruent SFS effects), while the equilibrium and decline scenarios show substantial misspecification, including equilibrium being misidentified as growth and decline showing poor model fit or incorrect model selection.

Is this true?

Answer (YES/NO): NO